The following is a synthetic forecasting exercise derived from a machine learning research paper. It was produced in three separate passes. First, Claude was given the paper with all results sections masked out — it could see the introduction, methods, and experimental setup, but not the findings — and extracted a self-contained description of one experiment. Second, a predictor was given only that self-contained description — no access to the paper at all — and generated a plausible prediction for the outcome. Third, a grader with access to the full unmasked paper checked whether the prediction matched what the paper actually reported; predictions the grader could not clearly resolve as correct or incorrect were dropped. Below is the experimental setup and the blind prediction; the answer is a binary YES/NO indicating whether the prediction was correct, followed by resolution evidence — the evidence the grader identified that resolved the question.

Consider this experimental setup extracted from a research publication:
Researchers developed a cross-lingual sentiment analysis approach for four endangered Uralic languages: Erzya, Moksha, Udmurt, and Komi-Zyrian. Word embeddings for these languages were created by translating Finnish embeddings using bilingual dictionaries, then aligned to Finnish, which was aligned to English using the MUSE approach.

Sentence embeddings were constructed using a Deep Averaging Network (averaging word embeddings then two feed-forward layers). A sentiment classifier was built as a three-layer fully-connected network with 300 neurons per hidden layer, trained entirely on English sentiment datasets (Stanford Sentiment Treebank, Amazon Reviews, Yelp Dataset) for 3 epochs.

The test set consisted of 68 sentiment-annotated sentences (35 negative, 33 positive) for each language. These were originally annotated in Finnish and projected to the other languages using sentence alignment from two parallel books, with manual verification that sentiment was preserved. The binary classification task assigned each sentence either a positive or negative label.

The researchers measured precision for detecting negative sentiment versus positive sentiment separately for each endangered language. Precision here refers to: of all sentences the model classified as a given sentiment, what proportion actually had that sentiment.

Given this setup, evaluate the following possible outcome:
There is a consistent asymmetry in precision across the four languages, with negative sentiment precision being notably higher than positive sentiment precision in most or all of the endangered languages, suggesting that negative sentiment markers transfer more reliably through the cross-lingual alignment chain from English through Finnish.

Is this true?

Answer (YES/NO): NO